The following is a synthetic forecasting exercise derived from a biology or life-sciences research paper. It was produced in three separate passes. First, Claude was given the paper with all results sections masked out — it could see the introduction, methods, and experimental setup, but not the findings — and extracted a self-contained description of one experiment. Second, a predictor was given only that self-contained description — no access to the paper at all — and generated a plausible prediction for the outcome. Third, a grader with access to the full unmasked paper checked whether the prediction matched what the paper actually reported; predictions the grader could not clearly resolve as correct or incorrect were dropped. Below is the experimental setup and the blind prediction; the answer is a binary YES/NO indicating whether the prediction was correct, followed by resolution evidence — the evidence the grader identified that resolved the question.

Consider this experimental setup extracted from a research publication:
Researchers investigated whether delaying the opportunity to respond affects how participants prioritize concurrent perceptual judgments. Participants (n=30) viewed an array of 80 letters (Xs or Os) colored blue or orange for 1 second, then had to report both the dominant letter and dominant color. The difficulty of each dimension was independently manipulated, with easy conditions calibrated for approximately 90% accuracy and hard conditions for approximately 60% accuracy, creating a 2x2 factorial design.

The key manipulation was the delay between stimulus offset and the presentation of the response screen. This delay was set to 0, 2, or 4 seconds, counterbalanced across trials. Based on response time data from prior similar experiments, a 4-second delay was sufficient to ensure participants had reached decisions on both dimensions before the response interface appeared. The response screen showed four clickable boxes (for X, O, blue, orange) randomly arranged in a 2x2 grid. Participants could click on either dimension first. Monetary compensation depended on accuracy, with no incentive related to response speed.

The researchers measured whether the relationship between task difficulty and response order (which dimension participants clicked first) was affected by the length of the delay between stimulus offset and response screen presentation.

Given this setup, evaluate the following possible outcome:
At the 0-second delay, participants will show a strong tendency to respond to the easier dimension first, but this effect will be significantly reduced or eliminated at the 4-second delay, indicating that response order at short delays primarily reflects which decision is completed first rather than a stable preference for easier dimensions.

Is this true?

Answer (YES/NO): NO